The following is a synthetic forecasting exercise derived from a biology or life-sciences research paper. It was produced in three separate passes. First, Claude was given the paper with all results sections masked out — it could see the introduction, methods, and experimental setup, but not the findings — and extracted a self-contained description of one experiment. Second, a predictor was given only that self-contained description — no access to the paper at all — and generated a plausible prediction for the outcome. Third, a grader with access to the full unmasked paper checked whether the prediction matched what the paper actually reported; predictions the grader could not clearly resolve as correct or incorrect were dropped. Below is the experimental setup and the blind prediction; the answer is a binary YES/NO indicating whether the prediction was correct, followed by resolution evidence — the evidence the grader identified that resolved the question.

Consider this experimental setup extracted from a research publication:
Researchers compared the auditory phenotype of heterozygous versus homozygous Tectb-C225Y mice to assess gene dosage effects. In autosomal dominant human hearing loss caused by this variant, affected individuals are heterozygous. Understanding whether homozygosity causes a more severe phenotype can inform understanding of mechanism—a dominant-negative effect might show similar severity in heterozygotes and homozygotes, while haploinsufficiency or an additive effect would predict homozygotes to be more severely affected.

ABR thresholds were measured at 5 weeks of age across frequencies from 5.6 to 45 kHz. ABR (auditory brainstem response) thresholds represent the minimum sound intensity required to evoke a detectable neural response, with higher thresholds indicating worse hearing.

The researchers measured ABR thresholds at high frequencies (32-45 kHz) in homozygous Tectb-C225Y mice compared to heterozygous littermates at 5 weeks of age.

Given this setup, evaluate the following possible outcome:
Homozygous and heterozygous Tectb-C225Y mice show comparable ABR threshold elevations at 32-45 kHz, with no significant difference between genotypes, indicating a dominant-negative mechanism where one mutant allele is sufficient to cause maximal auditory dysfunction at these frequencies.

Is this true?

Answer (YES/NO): NO